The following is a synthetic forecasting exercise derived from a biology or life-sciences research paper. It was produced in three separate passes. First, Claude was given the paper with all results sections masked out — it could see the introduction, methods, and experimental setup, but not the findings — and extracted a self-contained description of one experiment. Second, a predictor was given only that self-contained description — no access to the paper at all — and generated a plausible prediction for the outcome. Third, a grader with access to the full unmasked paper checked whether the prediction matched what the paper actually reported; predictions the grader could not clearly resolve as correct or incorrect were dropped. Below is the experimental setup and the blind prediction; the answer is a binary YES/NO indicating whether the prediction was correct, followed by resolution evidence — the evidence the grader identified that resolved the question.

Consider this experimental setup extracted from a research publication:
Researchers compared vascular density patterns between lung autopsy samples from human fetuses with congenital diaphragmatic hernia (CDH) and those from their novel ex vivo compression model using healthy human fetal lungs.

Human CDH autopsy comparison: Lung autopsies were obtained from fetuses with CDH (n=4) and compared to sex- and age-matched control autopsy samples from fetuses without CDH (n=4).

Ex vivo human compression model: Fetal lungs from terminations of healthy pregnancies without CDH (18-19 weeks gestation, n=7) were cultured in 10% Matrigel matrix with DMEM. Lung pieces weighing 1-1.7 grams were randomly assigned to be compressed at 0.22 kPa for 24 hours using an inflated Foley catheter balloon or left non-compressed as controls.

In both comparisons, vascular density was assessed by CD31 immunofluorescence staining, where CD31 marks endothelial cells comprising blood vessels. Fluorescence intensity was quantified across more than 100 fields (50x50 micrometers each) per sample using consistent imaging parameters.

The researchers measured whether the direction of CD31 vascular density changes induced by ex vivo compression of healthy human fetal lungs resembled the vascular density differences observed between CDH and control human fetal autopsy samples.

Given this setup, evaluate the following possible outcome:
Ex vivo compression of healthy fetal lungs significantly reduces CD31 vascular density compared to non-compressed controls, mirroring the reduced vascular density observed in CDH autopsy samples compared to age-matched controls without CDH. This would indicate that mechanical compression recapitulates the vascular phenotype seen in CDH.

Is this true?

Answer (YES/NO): YES